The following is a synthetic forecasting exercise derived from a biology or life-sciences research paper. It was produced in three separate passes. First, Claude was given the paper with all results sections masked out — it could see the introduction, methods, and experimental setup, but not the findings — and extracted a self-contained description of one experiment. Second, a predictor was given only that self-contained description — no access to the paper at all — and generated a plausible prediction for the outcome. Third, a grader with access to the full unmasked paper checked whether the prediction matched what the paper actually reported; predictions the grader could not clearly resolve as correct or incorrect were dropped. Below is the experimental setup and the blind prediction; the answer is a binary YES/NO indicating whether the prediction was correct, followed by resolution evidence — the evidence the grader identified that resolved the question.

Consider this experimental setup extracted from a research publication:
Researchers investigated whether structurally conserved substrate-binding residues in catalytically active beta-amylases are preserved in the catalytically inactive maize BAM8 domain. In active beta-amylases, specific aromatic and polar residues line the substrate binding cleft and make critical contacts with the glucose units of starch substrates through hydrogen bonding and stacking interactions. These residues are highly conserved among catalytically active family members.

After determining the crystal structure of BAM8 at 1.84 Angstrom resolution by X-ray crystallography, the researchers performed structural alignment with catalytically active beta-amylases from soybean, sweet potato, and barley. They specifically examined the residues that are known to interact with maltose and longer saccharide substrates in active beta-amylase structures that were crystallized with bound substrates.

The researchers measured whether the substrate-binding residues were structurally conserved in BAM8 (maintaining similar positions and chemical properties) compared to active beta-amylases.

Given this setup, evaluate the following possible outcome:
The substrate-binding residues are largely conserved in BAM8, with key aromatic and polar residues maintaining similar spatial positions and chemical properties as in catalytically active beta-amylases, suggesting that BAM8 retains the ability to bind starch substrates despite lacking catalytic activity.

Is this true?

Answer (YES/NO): NO